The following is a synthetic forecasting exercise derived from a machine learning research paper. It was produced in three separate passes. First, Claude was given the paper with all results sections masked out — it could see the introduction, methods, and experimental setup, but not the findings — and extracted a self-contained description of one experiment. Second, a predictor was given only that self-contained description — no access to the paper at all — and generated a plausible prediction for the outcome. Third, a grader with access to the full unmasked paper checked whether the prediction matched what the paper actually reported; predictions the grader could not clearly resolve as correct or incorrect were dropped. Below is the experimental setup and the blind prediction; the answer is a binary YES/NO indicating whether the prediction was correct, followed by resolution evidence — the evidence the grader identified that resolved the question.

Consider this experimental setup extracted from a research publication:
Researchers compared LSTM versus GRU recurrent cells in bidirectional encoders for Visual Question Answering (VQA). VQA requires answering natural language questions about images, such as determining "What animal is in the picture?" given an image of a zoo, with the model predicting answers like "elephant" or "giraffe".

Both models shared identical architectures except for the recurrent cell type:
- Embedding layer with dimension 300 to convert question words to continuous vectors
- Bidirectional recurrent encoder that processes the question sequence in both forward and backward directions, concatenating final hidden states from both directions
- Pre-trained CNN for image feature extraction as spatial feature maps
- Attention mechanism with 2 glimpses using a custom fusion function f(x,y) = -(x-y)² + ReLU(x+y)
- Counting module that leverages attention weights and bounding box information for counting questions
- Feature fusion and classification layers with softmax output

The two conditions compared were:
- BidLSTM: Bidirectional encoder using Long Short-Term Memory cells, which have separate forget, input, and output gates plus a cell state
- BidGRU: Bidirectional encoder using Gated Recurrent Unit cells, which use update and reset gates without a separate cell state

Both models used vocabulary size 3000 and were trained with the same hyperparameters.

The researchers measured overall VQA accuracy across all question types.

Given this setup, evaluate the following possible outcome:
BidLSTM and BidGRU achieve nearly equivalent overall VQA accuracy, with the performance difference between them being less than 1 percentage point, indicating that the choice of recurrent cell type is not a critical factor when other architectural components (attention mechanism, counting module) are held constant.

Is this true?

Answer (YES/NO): NO